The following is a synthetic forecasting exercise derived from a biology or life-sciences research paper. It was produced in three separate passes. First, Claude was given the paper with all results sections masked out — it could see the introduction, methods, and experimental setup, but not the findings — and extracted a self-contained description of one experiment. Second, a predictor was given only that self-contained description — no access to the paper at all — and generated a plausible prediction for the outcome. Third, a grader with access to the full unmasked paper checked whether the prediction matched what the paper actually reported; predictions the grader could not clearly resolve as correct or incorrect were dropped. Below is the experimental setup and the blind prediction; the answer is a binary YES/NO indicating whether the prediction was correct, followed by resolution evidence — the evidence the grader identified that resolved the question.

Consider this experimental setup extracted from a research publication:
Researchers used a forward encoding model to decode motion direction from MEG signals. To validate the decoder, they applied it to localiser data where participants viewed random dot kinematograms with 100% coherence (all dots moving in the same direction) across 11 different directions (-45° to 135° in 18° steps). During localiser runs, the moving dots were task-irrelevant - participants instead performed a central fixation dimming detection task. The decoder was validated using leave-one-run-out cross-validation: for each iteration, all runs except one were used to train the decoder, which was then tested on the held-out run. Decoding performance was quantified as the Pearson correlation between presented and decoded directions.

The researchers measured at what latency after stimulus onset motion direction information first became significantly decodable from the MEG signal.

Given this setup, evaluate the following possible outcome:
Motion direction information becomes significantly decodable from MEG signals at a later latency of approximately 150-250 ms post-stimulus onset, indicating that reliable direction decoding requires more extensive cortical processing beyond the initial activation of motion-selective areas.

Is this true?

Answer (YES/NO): NO